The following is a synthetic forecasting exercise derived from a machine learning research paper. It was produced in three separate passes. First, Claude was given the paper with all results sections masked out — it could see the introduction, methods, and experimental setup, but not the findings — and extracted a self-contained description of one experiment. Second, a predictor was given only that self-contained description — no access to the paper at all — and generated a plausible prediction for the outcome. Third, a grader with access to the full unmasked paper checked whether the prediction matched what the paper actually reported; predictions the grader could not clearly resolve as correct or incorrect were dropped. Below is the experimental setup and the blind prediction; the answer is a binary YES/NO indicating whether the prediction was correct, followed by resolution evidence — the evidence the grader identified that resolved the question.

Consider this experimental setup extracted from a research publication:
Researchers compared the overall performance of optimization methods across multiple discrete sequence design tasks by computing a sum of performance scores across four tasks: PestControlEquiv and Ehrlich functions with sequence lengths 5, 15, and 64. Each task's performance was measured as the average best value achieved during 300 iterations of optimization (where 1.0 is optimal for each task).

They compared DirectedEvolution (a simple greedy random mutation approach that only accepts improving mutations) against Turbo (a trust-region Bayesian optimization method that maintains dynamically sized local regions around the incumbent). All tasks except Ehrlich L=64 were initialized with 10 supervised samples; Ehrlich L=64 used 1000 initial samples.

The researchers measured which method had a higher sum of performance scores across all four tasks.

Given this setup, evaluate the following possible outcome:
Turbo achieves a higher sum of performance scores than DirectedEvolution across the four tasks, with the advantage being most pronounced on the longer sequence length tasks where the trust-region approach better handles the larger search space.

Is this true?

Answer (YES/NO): NO